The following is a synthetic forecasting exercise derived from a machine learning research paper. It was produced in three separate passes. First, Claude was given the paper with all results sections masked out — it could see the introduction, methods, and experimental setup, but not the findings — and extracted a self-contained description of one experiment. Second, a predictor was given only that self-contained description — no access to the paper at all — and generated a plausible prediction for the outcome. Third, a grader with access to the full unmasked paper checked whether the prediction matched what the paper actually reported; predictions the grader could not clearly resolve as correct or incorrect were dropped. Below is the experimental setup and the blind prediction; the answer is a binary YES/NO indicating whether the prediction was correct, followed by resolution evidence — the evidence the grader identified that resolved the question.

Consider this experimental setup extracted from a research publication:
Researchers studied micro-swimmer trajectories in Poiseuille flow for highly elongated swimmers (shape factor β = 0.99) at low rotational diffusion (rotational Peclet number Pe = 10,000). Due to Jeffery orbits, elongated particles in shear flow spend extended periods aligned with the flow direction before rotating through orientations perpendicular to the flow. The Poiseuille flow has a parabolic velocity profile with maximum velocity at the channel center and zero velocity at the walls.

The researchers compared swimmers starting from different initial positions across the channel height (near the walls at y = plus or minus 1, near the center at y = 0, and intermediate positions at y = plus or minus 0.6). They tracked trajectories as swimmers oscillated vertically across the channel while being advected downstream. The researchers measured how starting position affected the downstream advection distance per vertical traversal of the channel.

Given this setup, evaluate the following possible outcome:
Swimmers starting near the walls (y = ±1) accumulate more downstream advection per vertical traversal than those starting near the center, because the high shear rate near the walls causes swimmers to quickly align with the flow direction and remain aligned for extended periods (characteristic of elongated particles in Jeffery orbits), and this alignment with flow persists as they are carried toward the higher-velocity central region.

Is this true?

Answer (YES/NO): NO